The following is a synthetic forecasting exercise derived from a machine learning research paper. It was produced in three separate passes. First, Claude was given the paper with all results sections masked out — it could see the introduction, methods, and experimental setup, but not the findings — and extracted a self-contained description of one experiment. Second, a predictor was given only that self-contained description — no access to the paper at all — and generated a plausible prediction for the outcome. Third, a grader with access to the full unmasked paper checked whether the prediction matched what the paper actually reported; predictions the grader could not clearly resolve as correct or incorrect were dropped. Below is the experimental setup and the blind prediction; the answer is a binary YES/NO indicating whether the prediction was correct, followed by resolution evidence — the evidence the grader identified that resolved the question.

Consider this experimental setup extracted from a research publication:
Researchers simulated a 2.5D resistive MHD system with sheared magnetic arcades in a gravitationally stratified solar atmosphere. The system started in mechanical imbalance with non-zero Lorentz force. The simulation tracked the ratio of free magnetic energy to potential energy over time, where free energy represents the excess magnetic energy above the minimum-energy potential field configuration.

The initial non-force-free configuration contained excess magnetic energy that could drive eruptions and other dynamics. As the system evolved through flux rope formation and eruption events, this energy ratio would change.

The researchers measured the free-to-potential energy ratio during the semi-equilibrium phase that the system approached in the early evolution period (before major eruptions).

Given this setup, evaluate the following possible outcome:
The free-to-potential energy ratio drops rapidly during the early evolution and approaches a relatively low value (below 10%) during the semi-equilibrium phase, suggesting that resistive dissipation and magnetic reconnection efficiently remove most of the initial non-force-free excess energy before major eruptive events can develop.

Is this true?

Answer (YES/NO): NO